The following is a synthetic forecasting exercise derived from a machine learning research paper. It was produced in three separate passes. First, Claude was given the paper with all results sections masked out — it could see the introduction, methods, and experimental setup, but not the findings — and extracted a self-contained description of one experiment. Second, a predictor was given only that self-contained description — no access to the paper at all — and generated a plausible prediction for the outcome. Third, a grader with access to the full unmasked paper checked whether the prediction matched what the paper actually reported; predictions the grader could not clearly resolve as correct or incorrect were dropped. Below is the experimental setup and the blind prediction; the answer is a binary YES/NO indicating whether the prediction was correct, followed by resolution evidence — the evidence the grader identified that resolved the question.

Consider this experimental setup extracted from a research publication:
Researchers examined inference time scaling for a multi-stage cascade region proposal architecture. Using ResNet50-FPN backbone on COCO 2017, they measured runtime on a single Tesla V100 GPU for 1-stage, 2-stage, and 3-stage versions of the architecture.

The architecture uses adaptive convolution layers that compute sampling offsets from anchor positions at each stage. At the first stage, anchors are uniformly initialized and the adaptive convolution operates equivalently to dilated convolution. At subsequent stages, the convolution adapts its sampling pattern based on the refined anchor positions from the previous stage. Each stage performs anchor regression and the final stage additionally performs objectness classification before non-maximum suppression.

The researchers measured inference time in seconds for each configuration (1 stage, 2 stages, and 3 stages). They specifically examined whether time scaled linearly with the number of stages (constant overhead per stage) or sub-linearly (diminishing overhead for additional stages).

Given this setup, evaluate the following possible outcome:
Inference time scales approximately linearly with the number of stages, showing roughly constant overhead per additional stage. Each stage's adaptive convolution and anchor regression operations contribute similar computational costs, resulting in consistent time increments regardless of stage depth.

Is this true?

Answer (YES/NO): YES